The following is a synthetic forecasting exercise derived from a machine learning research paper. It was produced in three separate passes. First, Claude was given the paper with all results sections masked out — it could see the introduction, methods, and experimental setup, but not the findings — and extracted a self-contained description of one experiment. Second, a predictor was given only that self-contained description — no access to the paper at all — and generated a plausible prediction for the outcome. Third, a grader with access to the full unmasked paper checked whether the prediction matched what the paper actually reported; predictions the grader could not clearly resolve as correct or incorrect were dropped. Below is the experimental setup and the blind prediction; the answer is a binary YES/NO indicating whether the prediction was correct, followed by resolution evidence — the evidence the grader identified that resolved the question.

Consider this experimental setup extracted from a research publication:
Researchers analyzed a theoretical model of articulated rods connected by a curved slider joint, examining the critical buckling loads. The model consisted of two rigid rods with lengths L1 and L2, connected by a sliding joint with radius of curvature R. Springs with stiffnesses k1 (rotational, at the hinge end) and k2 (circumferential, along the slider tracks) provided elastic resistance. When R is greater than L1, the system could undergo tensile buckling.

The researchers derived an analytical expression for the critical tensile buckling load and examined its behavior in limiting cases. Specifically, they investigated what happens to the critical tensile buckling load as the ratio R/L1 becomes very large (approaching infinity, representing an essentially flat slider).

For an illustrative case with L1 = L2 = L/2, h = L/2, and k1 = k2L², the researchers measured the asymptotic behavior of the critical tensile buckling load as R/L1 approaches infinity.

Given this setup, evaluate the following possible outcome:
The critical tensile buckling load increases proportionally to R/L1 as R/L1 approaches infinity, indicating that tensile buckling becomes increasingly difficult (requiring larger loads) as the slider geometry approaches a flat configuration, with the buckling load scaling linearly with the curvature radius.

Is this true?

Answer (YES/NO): NO